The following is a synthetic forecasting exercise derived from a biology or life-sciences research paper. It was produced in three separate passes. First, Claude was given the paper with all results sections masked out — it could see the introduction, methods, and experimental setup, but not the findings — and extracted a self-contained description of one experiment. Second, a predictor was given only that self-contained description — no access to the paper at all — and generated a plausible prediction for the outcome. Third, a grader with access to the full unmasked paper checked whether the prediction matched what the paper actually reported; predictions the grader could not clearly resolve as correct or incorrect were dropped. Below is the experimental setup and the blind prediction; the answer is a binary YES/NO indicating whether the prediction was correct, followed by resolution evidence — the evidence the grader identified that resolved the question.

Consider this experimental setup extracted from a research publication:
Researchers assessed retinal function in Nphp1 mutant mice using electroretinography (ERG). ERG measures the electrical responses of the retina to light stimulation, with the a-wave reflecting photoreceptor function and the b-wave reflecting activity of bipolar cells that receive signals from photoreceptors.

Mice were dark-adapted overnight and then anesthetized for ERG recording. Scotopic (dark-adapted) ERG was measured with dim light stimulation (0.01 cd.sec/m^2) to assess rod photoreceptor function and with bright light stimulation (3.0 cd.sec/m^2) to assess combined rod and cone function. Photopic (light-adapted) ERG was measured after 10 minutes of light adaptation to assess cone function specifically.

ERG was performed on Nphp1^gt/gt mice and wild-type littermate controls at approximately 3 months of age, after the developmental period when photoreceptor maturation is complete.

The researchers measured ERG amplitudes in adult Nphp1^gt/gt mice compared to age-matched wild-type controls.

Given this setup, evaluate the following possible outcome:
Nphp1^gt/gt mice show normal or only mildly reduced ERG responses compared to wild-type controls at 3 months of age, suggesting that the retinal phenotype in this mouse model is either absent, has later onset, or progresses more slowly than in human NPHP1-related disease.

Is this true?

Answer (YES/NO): YES